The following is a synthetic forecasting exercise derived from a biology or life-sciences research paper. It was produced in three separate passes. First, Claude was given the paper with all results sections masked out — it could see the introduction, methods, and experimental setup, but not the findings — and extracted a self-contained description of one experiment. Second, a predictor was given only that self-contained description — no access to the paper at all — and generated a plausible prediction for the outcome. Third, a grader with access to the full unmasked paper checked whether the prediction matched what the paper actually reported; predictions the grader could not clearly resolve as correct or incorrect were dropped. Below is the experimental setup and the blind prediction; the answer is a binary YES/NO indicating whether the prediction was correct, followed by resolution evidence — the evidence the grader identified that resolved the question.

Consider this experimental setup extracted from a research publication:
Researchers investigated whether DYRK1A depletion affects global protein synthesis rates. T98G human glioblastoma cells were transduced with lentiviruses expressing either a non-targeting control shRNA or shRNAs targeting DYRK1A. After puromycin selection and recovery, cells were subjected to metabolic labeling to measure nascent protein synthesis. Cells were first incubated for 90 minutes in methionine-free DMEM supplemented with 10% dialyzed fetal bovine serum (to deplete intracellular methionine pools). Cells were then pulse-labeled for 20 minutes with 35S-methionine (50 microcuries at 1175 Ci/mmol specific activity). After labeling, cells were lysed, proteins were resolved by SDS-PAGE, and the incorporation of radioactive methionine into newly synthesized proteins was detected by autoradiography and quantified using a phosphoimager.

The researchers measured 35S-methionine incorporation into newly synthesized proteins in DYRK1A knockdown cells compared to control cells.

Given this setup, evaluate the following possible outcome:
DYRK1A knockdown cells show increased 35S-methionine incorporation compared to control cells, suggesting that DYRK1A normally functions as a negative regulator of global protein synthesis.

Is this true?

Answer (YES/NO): NO